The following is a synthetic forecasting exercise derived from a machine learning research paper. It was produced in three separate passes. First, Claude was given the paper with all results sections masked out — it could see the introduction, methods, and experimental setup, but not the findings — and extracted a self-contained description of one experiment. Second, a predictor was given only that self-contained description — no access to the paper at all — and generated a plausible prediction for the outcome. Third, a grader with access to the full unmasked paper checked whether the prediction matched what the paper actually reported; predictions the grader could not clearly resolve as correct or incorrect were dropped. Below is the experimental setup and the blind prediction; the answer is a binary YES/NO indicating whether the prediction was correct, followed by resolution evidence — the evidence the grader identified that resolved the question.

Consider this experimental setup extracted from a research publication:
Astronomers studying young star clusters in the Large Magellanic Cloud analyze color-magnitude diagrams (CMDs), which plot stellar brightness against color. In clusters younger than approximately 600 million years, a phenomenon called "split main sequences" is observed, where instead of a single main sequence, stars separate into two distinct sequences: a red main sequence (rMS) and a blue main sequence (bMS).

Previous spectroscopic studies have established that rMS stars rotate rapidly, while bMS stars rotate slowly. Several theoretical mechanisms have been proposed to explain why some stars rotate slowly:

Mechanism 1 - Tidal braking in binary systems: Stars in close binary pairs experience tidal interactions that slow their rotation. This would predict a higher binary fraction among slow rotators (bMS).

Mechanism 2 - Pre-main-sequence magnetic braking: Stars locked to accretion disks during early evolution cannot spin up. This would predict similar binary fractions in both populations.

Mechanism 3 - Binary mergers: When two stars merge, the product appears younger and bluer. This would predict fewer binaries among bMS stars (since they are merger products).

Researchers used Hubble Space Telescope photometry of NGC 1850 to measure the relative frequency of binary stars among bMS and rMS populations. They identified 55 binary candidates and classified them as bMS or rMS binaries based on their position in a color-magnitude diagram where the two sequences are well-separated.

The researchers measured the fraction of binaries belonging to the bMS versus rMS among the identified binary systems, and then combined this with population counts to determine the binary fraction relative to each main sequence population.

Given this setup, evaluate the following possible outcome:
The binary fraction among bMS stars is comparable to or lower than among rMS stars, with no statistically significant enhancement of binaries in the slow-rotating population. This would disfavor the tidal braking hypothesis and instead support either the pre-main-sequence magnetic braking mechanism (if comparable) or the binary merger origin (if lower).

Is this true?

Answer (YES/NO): NO